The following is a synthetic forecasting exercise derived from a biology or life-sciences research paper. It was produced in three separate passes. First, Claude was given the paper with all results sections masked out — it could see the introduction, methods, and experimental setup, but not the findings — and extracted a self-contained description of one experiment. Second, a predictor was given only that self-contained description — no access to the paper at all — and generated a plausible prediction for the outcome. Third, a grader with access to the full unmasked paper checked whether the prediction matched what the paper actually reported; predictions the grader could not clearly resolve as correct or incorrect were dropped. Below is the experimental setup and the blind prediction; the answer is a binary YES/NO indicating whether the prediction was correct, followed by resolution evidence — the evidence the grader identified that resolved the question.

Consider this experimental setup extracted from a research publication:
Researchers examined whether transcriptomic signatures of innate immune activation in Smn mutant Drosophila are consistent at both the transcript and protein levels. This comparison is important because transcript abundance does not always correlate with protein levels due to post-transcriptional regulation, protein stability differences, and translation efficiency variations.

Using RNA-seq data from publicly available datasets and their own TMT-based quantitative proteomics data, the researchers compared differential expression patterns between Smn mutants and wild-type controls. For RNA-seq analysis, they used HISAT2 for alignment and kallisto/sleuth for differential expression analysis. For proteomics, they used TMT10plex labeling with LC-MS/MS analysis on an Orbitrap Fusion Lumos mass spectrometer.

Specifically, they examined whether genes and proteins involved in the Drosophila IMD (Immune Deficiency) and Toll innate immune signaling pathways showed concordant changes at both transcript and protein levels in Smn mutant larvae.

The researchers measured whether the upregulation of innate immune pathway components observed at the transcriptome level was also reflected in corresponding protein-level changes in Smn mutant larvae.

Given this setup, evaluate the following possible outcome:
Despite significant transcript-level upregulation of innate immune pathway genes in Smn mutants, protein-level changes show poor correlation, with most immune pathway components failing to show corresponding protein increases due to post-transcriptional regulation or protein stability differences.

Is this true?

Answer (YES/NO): NO